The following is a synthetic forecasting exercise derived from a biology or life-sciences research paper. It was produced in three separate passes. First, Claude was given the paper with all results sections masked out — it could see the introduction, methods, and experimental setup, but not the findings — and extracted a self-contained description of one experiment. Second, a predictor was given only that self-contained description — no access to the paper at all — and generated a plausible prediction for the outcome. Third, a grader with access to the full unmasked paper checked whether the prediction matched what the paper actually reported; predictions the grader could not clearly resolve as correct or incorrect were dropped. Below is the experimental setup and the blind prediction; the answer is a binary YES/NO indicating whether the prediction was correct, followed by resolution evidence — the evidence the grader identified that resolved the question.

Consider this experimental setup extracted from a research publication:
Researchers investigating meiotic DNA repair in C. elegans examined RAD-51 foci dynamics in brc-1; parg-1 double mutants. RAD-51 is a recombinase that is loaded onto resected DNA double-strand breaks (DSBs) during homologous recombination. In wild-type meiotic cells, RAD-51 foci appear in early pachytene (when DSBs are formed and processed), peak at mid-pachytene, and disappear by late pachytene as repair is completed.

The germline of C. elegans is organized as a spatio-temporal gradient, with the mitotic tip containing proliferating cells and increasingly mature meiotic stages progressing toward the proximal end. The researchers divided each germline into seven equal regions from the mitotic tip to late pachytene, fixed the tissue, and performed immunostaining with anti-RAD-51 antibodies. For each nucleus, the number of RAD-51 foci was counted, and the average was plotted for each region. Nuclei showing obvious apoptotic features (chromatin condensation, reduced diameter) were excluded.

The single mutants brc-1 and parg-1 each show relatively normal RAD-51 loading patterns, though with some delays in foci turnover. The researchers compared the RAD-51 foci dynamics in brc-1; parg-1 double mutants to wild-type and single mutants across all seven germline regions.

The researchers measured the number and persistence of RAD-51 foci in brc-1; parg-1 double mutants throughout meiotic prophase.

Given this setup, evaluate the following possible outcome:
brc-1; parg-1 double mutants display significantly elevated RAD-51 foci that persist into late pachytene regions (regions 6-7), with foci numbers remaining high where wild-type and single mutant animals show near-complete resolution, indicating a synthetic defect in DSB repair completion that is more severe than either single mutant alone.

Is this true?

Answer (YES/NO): YES